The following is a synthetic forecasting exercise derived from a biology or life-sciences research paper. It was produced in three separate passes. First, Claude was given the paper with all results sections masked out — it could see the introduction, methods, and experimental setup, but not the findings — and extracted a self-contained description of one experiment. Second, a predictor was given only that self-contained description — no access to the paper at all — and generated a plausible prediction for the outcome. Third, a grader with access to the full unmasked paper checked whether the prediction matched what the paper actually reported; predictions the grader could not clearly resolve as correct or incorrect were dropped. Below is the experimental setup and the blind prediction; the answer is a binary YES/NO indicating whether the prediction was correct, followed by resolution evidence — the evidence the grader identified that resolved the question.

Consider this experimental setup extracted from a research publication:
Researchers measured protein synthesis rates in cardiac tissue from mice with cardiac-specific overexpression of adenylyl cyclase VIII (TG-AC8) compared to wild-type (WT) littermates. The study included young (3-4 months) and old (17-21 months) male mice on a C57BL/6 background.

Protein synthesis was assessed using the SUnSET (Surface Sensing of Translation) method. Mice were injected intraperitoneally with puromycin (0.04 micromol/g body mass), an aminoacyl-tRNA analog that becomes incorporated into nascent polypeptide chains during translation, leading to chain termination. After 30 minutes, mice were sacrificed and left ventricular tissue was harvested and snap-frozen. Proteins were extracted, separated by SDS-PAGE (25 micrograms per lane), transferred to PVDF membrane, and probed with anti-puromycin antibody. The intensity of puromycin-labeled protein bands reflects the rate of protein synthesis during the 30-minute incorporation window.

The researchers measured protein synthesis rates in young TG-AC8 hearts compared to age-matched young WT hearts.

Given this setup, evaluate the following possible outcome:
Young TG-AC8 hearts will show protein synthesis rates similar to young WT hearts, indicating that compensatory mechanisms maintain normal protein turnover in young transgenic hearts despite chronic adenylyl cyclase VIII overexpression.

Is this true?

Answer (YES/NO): NO